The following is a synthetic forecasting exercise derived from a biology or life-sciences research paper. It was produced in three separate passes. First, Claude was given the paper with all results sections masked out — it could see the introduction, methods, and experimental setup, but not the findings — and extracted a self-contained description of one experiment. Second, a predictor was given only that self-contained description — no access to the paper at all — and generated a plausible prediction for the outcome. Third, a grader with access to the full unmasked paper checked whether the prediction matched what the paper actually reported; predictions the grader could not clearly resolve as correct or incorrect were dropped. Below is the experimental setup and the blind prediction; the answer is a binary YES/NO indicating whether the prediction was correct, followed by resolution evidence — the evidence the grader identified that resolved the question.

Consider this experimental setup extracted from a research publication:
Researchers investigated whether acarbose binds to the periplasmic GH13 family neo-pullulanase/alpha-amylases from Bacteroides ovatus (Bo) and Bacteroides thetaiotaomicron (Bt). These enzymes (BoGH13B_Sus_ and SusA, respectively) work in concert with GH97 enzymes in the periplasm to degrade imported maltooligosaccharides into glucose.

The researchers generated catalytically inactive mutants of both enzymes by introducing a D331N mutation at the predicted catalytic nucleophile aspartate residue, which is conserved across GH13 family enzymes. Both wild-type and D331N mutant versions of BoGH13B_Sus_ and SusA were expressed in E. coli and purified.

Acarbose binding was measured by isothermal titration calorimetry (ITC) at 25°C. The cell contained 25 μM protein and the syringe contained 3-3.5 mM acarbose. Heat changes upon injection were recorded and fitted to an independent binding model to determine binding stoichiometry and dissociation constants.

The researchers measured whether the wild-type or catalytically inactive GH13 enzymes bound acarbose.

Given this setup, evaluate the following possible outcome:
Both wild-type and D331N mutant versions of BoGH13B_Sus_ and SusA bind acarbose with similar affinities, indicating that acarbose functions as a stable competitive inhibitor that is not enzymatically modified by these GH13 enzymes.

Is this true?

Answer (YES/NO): NO